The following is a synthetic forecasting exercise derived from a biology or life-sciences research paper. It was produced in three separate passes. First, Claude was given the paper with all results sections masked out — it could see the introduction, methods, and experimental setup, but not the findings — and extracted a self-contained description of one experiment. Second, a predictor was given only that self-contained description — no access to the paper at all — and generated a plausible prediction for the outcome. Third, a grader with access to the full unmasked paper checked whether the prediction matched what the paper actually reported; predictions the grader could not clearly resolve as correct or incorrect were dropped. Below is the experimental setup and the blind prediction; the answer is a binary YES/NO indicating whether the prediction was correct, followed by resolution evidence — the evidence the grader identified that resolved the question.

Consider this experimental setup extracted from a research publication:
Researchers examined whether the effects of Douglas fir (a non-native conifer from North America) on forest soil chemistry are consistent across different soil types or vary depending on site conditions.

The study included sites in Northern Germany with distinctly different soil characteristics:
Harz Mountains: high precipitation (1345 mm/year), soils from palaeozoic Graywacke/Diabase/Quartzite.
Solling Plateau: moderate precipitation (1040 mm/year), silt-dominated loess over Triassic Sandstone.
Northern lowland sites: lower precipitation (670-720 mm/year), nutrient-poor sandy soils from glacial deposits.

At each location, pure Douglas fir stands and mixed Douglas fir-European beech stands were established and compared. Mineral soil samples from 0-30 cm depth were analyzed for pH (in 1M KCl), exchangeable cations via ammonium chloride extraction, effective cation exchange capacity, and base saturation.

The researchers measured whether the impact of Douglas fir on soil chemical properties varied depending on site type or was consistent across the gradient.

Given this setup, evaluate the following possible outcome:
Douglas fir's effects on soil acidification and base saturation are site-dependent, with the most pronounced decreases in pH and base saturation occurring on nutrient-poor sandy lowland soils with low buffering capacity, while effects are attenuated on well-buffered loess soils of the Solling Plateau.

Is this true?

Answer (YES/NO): NO